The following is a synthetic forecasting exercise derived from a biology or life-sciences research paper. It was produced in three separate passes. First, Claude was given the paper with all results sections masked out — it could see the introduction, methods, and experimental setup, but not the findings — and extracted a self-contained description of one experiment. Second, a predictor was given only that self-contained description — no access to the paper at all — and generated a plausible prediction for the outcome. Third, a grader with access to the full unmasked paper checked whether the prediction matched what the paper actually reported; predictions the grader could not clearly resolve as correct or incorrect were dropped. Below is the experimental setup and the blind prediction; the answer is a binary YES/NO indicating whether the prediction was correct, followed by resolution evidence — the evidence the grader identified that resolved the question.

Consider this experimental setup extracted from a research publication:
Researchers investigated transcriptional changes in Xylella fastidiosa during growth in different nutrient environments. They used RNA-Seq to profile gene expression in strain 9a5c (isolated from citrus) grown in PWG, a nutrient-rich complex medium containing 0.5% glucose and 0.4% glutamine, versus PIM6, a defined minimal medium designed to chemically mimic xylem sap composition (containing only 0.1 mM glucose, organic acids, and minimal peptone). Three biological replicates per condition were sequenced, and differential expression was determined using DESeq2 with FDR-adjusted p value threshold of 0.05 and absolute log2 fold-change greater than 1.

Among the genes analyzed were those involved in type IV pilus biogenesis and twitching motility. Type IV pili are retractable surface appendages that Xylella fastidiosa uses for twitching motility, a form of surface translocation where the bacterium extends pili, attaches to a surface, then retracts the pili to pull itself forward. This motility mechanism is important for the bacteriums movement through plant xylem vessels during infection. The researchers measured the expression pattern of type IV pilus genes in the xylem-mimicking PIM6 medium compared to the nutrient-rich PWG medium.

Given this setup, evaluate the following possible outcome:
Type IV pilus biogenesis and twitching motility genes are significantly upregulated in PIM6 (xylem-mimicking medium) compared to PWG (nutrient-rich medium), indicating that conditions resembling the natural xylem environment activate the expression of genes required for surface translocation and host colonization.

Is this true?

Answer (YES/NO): NO